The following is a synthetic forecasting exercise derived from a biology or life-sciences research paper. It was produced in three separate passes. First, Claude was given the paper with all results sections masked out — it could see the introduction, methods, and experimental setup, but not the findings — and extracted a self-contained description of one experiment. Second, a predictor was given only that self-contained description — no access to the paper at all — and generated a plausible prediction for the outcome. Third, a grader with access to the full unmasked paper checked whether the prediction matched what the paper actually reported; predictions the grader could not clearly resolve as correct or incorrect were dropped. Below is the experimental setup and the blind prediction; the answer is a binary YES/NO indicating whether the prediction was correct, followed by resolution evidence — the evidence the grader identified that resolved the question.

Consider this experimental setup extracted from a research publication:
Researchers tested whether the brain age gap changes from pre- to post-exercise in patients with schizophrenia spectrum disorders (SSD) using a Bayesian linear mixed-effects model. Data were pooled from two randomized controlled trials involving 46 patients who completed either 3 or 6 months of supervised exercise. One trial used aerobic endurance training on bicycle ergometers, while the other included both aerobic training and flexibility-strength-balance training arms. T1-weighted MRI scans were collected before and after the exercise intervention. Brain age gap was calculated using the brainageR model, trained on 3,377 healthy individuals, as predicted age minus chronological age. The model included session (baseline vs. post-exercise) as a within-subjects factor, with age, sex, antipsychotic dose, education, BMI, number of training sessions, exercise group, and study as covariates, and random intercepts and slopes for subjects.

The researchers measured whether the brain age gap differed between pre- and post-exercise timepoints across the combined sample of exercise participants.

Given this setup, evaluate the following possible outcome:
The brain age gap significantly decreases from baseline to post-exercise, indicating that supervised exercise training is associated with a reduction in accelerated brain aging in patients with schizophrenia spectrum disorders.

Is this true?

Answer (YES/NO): NO